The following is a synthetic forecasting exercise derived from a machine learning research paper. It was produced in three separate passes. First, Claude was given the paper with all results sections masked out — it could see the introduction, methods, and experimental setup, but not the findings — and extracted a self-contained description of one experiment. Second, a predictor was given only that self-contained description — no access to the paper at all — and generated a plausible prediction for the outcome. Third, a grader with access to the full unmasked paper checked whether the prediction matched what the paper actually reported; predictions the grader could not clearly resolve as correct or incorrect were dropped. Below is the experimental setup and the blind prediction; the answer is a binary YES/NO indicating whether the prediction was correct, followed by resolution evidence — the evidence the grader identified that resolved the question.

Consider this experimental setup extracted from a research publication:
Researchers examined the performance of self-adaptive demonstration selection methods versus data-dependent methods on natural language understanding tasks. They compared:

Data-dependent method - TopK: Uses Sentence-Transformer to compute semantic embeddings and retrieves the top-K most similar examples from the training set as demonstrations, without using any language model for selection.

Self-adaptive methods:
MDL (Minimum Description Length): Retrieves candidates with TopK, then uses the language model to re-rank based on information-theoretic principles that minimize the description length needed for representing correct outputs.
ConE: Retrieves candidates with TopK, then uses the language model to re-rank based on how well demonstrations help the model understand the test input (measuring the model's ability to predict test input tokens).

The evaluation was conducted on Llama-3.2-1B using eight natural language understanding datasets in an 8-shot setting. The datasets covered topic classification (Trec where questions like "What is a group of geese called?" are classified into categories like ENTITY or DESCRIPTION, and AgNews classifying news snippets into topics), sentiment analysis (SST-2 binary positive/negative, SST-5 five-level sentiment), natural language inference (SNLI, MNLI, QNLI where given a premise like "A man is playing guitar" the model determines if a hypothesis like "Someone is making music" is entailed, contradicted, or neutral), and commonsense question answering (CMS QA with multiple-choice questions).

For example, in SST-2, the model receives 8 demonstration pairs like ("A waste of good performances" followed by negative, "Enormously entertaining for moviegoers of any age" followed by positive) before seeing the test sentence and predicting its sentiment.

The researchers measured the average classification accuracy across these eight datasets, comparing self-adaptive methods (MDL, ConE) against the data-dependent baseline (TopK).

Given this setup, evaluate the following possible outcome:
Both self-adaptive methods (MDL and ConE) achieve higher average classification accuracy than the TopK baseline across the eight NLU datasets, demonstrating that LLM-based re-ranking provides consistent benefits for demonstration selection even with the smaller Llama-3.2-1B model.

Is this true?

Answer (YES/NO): YES